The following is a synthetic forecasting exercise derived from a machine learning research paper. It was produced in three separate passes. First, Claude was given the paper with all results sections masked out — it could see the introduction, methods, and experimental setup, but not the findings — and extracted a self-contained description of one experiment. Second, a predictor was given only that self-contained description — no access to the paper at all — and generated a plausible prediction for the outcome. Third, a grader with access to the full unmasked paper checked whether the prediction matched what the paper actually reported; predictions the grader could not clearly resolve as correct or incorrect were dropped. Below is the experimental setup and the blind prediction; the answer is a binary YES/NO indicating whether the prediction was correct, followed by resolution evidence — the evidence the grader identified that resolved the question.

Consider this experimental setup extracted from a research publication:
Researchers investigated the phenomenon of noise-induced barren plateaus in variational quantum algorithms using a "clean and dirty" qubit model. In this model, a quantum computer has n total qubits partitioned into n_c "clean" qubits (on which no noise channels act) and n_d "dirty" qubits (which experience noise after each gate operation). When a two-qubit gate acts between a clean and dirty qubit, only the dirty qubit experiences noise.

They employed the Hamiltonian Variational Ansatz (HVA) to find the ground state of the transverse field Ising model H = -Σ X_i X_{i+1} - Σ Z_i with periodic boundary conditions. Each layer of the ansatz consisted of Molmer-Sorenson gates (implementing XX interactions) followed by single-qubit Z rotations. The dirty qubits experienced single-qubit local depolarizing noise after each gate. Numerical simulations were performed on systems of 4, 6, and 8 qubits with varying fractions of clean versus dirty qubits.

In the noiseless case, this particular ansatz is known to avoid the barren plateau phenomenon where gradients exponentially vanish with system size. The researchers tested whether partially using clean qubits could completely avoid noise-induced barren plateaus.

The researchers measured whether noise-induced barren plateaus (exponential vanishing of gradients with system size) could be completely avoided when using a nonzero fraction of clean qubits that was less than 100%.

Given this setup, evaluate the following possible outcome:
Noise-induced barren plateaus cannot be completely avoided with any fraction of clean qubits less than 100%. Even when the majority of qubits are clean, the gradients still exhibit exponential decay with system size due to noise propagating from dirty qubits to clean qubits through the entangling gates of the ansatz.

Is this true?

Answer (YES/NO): YES